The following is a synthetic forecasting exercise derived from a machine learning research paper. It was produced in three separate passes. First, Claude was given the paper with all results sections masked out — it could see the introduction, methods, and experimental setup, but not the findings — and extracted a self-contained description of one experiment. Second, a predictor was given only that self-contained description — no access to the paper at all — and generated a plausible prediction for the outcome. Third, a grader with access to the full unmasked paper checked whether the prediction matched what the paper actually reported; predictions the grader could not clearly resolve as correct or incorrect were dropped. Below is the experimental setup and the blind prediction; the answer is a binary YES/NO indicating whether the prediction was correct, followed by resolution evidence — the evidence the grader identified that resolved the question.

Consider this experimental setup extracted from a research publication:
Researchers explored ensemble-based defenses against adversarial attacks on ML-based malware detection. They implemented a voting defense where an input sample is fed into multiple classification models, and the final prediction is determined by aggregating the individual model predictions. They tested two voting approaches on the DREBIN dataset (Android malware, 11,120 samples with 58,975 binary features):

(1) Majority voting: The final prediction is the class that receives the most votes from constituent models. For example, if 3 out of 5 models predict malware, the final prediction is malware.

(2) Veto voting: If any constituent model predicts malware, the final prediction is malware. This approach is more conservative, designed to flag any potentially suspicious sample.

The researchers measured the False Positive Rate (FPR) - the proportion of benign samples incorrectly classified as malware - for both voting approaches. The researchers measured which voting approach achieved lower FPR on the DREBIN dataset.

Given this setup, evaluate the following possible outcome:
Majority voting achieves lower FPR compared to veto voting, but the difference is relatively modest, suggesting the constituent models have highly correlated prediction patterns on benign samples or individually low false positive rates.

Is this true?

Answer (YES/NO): NO